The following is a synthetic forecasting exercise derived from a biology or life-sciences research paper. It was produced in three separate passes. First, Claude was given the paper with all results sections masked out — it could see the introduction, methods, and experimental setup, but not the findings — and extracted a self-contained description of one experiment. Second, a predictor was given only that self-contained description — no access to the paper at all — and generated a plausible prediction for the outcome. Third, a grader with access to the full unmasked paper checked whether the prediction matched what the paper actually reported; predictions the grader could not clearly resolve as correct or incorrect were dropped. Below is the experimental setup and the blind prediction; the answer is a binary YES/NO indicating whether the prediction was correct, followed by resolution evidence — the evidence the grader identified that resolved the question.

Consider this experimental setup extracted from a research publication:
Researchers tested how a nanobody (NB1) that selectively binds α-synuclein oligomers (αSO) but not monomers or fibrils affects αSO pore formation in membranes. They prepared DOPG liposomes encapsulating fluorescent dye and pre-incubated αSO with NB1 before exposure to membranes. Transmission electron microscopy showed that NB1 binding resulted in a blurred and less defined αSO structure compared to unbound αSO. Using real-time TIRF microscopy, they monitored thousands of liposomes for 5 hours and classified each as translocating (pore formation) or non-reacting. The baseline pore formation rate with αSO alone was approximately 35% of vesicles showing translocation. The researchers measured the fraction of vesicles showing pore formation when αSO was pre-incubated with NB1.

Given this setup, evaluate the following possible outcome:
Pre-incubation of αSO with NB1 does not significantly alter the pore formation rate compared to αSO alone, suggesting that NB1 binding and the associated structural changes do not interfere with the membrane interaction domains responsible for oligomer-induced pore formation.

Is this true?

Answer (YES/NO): NO